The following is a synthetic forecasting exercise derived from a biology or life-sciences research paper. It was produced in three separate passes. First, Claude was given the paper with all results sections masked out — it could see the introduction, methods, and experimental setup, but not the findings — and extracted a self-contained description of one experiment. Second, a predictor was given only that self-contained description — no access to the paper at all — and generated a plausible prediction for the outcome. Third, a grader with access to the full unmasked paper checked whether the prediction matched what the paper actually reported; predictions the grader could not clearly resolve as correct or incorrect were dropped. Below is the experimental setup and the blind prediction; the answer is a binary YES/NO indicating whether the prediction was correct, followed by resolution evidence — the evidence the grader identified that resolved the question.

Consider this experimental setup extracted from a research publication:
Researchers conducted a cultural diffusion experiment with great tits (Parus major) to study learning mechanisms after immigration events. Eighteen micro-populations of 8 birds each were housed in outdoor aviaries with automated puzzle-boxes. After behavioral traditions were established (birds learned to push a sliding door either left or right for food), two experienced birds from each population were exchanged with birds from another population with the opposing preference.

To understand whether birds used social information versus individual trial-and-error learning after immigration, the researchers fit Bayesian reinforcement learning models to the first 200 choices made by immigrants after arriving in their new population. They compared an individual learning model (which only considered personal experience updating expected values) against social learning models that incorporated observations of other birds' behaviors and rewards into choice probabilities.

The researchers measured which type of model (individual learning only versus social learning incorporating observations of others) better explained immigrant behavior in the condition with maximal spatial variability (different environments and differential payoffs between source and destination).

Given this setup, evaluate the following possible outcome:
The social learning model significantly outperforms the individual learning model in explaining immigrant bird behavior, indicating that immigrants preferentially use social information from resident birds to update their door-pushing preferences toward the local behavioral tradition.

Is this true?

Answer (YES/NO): YES